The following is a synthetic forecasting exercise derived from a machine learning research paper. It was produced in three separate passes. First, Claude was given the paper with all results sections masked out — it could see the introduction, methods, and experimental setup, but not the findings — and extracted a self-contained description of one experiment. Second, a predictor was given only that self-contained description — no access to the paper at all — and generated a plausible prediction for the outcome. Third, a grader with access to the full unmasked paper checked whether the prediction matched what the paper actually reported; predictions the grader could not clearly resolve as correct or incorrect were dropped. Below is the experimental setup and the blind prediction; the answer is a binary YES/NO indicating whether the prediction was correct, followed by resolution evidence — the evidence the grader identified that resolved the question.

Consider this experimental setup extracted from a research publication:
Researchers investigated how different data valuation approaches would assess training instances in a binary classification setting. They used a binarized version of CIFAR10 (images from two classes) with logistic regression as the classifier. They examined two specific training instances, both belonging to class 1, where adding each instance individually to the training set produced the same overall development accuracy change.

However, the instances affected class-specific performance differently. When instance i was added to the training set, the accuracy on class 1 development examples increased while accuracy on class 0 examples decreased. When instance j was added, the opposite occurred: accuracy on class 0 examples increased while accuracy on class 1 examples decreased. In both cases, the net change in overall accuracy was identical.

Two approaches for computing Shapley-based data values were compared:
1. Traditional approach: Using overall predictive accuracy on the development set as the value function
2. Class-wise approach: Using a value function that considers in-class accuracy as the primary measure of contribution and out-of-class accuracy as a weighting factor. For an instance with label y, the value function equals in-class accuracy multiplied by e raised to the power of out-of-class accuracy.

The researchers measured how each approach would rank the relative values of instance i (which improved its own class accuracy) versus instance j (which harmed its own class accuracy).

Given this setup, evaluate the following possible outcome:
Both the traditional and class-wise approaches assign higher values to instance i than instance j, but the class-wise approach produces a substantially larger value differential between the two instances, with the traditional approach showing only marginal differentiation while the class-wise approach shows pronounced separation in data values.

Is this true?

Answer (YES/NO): NO